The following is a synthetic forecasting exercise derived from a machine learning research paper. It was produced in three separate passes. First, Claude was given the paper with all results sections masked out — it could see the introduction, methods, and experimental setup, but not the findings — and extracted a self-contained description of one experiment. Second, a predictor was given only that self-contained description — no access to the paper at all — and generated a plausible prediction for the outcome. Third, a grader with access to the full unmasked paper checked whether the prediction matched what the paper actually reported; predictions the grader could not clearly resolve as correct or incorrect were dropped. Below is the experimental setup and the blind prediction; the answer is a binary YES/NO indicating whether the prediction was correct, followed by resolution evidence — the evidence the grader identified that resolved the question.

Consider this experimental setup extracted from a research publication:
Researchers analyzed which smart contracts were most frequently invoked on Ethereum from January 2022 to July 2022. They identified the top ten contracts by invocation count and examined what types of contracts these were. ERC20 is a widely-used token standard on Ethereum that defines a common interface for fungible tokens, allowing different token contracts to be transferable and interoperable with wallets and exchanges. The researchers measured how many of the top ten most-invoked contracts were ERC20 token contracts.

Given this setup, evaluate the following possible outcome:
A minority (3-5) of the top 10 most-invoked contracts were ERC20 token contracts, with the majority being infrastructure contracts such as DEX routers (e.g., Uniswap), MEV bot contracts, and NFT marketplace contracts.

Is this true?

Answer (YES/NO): NO